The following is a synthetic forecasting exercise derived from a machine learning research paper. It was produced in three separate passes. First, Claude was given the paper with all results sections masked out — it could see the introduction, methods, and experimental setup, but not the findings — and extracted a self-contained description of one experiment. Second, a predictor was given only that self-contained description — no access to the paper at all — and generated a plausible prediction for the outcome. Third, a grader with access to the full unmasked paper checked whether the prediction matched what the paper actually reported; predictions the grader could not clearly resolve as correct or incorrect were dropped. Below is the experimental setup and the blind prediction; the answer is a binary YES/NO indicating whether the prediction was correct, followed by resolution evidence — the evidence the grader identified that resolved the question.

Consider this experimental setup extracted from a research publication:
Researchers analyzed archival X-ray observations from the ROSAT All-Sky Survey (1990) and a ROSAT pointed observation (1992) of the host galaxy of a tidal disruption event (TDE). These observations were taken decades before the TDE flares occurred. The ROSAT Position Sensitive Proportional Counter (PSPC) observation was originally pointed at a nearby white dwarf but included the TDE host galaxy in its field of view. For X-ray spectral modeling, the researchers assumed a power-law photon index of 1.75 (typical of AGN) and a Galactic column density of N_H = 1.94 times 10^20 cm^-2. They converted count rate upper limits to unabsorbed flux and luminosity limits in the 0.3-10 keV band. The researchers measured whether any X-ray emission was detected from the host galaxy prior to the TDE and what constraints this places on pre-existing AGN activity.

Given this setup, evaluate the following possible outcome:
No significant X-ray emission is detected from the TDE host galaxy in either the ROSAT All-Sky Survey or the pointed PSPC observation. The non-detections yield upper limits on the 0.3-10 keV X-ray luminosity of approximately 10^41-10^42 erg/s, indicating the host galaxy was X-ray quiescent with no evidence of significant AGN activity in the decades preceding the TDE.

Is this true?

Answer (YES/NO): YES